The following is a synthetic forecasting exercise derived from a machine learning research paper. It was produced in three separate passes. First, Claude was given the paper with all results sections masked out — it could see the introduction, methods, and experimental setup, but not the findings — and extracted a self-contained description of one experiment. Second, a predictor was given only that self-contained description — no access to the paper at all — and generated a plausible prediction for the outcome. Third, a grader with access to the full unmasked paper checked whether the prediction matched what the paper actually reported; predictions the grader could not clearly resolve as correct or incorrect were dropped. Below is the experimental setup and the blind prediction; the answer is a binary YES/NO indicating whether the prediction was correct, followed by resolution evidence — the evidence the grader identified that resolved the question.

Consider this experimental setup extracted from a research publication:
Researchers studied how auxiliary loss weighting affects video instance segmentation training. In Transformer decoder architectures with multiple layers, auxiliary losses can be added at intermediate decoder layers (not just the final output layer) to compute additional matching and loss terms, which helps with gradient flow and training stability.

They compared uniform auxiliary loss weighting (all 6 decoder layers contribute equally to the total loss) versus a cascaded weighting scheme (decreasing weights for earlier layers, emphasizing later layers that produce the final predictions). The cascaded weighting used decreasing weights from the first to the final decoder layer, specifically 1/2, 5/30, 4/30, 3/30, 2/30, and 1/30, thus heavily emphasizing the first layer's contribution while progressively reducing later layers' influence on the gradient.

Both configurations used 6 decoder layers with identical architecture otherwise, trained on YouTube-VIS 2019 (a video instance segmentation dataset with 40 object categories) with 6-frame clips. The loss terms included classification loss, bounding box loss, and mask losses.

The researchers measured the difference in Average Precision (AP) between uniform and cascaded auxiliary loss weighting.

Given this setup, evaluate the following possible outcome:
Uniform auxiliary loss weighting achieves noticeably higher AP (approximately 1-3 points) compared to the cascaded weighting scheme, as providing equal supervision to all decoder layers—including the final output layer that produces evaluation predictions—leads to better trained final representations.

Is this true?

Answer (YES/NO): NO